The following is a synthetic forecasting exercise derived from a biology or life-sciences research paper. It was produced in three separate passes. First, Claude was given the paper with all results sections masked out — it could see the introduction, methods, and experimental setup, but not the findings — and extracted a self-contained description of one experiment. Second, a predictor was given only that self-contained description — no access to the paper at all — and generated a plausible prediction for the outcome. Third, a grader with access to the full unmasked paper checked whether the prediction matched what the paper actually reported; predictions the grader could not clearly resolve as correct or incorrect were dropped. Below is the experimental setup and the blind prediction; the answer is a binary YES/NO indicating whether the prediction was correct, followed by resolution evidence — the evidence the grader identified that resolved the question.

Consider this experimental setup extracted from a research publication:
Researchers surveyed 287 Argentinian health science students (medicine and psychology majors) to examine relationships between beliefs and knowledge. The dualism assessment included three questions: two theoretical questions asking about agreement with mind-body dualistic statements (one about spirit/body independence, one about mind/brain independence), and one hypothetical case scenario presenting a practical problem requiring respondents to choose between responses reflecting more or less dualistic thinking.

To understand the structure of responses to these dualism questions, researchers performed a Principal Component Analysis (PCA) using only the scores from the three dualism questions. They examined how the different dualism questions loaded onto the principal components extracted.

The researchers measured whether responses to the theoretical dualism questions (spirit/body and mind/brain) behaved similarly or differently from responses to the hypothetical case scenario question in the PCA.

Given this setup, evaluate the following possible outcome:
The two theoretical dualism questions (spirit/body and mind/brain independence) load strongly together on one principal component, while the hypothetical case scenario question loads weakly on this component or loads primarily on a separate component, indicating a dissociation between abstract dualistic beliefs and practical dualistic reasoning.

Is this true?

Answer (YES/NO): YES